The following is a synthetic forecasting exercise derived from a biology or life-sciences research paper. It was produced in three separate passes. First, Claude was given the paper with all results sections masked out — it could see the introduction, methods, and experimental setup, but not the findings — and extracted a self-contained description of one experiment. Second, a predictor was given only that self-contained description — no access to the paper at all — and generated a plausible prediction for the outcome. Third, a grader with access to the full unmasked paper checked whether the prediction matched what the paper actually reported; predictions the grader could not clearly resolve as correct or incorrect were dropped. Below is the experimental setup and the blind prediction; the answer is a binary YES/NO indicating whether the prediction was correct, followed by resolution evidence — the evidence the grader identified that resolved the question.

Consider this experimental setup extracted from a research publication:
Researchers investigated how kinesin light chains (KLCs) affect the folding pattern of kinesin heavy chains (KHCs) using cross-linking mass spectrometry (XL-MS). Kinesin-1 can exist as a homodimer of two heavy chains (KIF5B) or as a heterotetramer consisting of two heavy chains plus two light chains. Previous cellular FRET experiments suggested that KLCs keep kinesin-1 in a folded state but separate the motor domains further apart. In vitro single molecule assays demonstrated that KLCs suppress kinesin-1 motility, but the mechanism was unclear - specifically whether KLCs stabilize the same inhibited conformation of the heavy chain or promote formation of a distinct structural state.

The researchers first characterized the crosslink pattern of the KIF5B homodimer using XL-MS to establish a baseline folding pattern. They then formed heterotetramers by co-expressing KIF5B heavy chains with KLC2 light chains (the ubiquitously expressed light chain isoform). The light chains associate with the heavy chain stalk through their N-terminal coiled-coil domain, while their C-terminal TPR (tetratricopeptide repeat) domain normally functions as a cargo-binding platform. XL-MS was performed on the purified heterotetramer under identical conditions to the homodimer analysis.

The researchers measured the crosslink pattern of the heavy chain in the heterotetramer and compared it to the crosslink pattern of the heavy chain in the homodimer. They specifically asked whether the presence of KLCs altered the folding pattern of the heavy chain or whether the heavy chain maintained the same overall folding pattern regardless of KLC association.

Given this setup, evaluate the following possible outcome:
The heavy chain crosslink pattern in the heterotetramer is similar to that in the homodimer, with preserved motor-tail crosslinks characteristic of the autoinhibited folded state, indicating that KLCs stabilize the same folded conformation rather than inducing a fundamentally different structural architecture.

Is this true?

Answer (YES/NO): YES